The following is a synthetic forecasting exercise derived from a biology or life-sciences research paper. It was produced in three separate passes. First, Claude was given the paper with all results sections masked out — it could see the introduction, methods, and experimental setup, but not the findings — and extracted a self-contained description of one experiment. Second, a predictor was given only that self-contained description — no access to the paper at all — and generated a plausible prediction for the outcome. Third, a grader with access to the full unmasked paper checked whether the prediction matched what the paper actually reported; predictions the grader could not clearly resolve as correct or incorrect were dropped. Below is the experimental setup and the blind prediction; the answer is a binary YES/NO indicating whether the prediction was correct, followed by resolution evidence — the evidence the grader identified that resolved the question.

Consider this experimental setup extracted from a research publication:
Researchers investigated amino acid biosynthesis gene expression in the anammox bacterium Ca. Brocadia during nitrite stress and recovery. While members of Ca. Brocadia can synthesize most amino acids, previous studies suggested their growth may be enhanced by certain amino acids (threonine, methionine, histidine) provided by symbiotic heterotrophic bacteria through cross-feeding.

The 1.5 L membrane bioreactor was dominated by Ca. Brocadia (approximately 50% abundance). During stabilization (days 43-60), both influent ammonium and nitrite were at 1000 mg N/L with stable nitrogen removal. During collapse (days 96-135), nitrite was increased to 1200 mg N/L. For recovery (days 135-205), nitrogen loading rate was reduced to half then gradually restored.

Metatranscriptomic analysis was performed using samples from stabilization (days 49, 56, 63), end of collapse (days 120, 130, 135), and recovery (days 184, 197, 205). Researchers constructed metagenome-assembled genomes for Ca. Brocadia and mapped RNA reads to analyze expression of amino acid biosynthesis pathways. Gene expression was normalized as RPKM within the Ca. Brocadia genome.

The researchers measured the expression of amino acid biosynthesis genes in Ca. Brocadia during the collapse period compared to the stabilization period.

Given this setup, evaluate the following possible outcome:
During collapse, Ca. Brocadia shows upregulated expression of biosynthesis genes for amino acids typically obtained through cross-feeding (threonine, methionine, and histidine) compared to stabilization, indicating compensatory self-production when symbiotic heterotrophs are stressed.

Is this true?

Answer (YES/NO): NO